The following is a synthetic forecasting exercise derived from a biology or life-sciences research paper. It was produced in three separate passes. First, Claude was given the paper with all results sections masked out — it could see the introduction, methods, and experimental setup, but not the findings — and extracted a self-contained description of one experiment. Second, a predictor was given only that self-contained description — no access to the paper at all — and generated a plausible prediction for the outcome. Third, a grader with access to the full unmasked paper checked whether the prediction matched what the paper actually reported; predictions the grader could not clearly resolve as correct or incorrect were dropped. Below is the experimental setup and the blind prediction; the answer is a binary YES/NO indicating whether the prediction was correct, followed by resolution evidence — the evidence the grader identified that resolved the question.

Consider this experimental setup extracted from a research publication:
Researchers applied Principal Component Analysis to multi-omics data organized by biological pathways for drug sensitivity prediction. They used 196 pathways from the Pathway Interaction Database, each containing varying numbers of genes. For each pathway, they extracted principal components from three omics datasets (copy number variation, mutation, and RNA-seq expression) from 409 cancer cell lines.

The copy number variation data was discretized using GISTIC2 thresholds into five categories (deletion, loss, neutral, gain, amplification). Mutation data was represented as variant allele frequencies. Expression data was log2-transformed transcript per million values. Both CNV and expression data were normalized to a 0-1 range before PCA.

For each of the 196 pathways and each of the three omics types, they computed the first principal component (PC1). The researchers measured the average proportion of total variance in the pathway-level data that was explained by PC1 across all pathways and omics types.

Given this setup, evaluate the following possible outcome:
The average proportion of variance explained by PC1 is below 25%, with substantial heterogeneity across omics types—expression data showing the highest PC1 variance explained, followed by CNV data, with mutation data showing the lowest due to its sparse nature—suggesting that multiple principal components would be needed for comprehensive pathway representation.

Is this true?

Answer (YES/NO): NO